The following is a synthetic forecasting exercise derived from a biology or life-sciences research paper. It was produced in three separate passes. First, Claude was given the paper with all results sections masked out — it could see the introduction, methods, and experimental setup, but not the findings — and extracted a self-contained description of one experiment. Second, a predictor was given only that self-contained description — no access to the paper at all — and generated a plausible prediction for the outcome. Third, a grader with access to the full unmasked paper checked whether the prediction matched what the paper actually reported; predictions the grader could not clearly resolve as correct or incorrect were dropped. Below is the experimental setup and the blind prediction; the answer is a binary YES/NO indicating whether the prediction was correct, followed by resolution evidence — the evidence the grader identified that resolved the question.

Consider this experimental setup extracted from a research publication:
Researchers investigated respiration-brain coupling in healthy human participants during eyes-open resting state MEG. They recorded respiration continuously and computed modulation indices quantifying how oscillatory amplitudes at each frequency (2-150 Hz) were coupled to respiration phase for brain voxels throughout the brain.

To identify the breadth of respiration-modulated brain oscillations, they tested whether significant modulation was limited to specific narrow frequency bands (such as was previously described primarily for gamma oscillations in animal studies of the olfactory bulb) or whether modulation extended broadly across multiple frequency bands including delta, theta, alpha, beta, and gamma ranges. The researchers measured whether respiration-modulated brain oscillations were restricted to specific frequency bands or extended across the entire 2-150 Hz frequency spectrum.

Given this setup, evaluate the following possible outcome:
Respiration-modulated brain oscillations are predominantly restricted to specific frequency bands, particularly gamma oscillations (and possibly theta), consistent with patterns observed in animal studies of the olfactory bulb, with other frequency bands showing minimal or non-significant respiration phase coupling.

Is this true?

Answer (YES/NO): NO